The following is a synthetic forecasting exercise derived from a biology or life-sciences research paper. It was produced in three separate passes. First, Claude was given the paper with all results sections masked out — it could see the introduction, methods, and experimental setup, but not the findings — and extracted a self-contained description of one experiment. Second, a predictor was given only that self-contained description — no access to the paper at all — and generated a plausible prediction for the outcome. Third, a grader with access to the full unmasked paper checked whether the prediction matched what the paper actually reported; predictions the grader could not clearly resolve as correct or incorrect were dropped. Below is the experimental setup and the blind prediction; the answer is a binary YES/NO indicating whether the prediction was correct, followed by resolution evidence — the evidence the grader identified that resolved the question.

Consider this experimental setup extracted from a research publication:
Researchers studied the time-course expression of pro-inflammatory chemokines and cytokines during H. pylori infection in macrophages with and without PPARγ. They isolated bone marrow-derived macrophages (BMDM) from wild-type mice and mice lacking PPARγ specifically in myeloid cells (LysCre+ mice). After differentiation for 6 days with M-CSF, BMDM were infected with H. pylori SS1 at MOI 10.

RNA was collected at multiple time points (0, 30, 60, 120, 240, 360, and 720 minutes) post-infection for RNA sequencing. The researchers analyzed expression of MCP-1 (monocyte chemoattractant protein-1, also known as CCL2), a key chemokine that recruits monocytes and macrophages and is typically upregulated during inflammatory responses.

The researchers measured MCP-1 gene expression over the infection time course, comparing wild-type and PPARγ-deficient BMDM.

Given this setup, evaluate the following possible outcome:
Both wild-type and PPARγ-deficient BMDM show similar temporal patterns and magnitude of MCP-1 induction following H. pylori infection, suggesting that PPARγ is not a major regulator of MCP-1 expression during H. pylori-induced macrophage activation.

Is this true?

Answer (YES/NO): NO